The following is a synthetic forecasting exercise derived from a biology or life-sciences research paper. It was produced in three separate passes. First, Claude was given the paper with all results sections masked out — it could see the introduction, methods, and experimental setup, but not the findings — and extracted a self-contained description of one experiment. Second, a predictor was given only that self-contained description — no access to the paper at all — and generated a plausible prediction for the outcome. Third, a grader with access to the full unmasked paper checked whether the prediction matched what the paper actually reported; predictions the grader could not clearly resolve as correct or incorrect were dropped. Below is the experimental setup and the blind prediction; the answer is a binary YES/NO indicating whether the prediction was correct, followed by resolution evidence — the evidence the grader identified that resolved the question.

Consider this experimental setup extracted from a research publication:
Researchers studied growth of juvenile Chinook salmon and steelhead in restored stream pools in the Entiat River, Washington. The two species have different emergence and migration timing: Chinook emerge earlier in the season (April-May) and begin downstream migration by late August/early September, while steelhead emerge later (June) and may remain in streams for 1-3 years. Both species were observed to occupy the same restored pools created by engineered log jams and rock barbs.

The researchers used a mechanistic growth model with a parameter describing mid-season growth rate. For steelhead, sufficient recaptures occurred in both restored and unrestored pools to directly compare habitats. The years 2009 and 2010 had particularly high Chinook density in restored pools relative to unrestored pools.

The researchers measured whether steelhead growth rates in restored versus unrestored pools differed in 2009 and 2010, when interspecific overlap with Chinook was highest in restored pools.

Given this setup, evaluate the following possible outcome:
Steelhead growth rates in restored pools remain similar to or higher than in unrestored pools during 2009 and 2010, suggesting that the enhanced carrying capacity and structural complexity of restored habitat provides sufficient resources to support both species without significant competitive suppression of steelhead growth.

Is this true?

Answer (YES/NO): YES